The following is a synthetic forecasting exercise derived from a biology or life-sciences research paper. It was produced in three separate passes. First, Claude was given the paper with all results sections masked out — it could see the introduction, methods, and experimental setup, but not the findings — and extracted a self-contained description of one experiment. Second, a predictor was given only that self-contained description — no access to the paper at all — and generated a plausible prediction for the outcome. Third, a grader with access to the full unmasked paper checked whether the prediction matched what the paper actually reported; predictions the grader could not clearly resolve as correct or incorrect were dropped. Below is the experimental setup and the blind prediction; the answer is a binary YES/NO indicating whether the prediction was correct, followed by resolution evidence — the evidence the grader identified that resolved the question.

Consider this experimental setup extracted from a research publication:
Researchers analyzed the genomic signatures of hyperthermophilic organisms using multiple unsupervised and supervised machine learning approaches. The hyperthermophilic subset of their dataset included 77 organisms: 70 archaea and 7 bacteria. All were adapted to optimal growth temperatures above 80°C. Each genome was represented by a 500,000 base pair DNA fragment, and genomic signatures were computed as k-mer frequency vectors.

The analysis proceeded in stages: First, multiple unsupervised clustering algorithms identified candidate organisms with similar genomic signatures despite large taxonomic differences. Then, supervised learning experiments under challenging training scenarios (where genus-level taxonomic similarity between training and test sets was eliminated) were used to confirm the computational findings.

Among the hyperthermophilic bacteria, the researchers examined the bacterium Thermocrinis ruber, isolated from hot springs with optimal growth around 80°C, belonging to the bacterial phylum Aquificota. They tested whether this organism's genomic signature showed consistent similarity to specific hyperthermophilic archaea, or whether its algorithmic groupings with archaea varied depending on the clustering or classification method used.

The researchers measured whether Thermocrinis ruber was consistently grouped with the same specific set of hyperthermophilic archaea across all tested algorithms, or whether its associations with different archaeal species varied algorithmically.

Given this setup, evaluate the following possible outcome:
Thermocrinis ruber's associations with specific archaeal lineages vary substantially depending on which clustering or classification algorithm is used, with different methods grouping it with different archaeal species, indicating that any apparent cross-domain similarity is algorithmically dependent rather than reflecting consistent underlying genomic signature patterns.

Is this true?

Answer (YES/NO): NO